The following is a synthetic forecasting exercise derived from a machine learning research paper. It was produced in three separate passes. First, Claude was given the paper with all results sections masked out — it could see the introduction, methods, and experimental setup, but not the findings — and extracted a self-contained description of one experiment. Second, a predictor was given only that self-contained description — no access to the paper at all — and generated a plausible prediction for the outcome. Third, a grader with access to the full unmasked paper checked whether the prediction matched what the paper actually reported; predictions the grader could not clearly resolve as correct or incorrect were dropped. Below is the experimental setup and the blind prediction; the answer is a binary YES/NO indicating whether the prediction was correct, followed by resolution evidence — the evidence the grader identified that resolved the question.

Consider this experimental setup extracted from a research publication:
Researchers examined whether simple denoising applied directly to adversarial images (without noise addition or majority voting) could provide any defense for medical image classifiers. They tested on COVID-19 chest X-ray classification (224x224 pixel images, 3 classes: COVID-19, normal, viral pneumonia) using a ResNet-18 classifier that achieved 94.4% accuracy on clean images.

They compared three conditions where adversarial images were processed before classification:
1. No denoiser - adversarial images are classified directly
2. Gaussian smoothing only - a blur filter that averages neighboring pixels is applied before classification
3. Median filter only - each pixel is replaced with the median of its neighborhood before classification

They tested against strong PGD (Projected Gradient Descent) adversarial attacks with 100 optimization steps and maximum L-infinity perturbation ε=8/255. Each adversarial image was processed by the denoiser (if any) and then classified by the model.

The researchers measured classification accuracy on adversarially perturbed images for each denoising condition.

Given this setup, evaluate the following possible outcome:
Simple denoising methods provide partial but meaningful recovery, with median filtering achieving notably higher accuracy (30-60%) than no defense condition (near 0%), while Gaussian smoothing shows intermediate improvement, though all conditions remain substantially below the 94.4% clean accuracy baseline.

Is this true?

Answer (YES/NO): NO